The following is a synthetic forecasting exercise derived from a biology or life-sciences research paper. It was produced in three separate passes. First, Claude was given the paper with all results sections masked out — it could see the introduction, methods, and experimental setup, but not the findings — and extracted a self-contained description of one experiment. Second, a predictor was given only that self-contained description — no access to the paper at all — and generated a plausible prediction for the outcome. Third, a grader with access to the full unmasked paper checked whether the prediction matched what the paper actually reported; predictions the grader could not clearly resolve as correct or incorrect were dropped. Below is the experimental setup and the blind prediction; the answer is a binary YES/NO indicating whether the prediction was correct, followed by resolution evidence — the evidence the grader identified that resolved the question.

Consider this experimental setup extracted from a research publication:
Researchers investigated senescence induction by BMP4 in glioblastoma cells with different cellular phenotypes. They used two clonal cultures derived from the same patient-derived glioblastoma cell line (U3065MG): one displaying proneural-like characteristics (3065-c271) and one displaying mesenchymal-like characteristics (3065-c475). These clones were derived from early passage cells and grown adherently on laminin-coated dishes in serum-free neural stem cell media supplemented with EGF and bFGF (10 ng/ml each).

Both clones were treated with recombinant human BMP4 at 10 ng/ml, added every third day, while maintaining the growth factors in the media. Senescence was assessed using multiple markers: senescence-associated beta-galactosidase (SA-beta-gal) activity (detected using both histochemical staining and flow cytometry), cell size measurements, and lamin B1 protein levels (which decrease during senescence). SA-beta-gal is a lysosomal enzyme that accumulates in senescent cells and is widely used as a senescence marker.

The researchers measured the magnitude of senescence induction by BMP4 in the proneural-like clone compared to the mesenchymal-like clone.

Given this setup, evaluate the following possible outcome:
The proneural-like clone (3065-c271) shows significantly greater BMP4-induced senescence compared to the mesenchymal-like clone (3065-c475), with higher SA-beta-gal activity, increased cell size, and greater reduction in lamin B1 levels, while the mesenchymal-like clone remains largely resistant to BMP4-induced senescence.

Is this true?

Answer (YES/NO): NO